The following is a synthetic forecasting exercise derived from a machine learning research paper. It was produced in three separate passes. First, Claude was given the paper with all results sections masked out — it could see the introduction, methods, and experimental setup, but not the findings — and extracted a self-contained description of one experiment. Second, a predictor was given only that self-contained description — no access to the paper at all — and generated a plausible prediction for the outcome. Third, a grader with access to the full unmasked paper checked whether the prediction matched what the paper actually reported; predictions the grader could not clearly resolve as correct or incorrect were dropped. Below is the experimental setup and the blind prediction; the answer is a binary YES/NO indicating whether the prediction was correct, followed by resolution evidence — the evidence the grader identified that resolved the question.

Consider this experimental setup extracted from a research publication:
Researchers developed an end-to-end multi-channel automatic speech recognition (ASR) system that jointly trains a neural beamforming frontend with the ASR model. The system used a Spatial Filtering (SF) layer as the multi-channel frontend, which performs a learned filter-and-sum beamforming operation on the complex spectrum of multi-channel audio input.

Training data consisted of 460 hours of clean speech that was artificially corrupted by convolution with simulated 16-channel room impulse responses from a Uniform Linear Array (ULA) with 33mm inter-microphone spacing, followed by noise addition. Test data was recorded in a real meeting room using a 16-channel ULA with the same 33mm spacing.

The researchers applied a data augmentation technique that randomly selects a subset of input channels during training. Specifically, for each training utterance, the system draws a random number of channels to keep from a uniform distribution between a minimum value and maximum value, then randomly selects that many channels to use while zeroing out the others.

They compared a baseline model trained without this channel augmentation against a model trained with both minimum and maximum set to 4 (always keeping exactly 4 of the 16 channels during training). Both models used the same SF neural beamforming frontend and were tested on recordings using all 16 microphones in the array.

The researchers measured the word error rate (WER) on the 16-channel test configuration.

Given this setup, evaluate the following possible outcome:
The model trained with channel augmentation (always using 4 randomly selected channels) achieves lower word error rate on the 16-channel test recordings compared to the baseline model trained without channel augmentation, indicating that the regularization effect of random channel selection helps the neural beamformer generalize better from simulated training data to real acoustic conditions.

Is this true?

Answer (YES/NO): NO